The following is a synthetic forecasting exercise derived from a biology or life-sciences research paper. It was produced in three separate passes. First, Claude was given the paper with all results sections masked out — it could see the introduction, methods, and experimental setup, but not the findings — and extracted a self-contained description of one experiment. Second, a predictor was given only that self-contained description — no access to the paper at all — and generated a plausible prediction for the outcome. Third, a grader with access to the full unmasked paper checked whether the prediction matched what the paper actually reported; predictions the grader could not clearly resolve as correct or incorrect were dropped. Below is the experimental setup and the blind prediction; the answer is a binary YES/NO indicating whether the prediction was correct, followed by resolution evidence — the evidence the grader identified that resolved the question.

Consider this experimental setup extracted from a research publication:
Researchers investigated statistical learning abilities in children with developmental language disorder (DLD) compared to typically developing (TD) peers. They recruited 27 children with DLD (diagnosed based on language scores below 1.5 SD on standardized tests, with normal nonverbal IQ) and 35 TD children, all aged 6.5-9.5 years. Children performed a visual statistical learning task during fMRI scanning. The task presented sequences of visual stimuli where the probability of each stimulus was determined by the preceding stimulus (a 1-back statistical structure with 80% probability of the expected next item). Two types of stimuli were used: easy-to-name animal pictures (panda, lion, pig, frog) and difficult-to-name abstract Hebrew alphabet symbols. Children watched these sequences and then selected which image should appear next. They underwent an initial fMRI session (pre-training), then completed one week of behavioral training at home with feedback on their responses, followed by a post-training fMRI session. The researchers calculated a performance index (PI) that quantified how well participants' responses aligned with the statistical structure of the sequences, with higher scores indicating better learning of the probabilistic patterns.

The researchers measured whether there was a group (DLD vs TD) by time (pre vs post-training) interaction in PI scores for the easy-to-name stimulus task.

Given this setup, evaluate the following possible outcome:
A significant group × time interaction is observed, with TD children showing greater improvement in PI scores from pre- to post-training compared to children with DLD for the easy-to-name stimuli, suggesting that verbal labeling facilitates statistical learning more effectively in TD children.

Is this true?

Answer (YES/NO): NO